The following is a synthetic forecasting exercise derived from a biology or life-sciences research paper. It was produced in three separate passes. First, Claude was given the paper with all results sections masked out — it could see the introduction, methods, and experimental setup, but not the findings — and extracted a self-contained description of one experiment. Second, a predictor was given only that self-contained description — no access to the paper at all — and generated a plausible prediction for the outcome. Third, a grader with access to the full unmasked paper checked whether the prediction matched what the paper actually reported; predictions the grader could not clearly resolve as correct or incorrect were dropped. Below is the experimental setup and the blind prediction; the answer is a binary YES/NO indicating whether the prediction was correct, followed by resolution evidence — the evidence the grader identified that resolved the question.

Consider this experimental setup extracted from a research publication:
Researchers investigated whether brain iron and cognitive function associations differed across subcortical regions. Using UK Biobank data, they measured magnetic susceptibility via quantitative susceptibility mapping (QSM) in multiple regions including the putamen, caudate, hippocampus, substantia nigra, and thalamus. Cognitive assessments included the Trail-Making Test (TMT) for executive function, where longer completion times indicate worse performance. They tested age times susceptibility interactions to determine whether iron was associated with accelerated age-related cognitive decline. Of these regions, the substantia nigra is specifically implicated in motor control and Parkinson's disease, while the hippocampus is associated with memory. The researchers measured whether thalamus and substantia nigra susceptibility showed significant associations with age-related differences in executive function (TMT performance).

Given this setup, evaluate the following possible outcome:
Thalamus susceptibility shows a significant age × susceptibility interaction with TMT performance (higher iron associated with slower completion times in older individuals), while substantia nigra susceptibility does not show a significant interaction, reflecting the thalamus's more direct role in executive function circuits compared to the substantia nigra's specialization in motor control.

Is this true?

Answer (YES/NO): NO